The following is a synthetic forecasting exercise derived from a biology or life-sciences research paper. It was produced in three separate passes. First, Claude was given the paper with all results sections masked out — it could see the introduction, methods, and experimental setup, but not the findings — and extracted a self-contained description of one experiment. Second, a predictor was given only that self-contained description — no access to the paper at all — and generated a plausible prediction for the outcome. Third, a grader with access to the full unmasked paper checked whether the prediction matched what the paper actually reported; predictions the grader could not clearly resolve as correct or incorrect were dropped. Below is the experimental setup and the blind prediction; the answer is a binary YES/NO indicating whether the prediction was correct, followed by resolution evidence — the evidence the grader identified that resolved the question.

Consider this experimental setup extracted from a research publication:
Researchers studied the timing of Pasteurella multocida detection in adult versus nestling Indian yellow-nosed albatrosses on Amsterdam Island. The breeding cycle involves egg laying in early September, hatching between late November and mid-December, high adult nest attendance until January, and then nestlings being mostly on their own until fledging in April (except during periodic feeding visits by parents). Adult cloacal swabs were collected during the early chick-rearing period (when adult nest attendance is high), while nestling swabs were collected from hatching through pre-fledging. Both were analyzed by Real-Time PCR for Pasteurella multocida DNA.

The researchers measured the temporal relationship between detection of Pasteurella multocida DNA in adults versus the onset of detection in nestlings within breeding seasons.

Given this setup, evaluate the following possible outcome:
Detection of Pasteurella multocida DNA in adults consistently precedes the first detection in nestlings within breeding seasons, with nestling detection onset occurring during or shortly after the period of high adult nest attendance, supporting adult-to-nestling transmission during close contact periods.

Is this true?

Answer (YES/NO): NO